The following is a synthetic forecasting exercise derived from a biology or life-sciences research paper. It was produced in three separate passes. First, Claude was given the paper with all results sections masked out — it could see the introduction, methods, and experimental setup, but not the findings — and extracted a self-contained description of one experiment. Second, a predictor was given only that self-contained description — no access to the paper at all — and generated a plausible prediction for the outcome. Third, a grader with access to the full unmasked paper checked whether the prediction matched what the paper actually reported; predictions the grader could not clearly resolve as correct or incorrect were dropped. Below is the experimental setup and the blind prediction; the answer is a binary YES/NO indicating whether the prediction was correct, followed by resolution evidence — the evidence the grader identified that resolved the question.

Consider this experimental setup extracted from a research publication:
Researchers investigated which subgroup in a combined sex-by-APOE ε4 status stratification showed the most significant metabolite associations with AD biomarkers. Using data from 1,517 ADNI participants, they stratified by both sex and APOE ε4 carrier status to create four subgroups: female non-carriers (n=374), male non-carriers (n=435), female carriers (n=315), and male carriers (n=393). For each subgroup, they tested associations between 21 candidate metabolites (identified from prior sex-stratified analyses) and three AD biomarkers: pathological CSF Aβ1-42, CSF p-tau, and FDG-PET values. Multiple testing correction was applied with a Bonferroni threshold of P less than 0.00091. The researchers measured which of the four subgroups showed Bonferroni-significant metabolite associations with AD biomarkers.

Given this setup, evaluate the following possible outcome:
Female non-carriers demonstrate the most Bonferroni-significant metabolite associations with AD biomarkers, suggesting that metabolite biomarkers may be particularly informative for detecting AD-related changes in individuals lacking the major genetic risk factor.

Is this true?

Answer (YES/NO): NO